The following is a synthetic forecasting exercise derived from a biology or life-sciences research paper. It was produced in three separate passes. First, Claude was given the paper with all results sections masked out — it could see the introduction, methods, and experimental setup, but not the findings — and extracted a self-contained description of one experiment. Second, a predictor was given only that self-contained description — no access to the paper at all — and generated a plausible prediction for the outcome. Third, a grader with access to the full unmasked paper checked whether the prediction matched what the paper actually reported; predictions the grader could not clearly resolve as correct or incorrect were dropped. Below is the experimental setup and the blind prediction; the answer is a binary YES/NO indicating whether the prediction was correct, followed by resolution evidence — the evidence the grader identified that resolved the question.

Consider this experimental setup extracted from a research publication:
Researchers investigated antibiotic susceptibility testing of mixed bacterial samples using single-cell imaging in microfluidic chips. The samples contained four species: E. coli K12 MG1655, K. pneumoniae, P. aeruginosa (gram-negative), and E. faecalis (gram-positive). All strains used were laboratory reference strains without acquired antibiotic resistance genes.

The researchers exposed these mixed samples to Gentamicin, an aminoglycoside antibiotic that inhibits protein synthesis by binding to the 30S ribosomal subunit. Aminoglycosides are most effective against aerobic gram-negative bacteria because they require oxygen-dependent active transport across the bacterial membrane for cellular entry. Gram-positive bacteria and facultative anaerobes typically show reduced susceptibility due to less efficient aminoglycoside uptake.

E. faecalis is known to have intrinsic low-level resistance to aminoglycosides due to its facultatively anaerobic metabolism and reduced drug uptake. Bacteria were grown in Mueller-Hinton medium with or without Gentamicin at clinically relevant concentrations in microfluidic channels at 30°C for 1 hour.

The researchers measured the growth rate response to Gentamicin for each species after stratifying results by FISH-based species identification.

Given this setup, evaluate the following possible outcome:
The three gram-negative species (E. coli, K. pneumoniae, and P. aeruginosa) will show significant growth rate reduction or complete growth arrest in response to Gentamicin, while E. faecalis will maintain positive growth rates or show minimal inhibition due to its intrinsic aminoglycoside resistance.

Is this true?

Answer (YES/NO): YES